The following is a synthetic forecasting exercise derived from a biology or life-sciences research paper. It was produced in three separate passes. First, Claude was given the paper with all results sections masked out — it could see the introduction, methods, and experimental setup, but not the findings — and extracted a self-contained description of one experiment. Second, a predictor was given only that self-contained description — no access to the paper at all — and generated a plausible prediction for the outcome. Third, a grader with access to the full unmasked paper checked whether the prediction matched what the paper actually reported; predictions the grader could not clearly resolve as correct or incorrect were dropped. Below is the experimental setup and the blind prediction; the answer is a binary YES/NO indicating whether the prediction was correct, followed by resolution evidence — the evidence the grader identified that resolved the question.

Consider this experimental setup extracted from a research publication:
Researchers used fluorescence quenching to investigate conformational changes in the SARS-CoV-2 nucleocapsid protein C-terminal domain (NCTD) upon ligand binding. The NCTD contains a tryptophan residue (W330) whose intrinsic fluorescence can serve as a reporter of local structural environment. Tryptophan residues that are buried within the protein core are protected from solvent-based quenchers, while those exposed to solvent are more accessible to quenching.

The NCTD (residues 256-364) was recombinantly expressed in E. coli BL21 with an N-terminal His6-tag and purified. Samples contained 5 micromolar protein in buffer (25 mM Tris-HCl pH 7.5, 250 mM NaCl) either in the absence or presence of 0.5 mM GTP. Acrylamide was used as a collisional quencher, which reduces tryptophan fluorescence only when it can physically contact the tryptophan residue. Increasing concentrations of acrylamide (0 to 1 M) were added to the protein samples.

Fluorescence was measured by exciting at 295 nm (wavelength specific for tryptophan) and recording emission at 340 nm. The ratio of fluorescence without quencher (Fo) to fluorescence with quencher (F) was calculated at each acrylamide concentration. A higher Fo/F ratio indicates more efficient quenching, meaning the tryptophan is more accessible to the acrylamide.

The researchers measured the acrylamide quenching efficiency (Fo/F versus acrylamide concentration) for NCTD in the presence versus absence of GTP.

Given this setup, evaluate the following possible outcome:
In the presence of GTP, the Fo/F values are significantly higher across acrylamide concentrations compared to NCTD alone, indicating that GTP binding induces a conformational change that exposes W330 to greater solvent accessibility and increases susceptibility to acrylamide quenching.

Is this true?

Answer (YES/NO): NO